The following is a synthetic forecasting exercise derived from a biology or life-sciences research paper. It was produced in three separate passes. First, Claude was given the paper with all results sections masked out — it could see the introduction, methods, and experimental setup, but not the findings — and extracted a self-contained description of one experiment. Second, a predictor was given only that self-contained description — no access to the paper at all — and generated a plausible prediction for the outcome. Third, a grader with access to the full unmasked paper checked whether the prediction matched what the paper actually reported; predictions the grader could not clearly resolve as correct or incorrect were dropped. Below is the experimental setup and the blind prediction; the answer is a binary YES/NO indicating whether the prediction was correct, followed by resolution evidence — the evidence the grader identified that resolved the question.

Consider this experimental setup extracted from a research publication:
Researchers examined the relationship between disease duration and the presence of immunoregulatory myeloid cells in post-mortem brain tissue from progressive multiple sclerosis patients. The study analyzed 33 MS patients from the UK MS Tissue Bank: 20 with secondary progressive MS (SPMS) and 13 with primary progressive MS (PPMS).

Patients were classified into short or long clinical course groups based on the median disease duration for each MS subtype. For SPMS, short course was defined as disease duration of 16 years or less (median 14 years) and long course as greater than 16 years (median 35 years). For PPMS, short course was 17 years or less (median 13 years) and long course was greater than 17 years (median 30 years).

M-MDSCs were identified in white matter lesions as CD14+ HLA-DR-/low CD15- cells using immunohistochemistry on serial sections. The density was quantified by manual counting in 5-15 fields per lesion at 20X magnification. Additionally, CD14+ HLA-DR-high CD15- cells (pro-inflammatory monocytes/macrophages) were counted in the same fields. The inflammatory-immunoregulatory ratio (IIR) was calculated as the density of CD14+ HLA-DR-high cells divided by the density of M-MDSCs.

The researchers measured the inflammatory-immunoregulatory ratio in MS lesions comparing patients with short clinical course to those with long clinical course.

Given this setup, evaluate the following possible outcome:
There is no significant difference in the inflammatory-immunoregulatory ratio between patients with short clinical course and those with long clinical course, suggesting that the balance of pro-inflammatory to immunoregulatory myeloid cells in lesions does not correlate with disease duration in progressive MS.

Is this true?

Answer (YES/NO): NO